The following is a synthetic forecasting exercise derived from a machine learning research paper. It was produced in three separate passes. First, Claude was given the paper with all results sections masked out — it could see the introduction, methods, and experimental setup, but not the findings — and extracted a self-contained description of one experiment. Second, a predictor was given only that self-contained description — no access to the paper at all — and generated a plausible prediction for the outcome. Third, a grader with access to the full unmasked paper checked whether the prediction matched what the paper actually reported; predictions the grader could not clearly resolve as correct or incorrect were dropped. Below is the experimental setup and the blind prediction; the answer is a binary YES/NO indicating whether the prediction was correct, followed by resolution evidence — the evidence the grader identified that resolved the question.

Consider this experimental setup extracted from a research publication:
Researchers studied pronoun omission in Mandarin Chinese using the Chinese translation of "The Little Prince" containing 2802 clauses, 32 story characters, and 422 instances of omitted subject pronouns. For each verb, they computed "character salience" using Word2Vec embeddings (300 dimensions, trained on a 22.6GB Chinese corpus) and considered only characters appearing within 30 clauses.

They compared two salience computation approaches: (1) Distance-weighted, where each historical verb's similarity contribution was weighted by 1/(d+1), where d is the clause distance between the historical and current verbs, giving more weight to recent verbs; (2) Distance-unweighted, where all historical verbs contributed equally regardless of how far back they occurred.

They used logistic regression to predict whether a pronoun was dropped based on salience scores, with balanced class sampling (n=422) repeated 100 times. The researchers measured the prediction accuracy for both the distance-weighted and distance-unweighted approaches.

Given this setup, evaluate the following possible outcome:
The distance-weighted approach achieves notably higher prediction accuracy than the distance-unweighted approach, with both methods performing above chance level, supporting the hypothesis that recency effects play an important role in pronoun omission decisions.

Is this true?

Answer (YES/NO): NO